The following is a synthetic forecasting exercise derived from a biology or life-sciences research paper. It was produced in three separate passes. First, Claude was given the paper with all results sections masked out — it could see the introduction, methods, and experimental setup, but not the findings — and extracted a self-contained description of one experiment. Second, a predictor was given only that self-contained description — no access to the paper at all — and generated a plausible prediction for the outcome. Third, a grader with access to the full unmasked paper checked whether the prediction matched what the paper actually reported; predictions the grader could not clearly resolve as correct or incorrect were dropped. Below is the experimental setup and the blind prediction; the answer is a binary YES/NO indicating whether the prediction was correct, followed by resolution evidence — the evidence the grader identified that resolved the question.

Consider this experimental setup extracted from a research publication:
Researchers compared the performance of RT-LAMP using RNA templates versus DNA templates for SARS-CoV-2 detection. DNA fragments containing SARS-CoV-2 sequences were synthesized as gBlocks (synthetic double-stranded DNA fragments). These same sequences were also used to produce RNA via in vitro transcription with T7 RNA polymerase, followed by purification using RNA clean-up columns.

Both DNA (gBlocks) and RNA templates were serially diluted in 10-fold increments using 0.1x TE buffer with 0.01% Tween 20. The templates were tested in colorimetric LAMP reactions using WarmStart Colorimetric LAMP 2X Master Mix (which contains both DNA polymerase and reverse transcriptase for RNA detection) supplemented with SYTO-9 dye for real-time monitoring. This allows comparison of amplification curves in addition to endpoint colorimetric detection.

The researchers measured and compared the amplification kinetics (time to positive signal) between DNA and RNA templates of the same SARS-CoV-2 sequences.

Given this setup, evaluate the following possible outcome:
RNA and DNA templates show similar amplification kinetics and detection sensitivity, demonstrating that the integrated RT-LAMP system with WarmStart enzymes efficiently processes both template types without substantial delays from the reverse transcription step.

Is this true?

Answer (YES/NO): YES